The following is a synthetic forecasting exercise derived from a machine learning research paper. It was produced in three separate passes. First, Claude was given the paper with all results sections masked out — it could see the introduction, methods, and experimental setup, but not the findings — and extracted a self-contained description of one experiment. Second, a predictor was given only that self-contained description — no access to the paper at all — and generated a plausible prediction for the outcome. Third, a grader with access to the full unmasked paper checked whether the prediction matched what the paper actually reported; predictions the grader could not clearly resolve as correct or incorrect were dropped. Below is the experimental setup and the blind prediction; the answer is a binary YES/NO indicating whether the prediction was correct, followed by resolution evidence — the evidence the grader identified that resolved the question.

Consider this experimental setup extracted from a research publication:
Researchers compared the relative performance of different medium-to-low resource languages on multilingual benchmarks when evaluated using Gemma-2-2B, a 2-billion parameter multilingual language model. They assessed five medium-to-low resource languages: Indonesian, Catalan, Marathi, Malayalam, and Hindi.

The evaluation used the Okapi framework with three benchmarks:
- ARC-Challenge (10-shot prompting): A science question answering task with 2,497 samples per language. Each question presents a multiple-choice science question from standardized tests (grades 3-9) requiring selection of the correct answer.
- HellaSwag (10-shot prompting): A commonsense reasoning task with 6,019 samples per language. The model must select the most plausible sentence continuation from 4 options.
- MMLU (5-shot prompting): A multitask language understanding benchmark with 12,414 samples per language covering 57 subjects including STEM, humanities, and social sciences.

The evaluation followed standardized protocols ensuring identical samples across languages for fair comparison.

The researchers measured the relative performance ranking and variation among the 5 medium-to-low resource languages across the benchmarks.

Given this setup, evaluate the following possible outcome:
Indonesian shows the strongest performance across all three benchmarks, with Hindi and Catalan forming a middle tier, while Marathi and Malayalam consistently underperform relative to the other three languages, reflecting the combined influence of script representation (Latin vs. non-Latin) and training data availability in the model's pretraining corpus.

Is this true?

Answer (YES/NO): NO